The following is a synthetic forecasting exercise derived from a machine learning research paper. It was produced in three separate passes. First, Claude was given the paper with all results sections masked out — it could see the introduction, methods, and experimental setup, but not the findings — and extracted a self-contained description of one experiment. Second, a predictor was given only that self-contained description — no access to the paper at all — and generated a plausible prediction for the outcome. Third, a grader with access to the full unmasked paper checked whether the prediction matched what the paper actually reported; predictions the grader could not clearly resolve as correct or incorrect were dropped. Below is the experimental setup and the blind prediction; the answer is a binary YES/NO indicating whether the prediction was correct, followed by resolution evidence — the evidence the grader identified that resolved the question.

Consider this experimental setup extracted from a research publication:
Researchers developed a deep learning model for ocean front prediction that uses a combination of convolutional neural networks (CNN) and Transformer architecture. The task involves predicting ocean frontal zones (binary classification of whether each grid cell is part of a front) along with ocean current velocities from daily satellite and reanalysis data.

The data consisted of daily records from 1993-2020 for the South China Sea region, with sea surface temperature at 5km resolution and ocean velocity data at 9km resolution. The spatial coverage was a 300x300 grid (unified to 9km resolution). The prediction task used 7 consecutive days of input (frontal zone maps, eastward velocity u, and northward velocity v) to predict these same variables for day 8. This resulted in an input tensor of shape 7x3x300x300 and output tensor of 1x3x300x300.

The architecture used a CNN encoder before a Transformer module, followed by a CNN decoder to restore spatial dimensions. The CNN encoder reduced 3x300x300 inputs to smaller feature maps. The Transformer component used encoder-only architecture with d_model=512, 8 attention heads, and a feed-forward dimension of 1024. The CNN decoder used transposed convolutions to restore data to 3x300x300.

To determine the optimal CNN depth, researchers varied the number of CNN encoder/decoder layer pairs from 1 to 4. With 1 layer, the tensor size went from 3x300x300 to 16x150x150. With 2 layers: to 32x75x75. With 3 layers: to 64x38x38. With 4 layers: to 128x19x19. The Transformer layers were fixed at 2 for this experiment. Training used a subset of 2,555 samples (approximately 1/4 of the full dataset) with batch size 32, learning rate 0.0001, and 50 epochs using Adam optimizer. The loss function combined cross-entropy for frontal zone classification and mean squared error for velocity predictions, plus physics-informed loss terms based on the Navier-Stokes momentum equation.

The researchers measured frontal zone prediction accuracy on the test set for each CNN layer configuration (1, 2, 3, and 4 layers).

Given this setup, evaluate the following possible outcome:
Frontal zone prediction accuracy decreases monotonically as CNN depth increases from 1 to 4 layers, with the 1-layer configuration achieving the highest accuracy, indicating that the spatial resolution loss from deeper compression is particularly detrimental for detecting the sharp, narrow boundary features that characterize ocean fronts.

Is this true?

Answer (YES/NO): NO